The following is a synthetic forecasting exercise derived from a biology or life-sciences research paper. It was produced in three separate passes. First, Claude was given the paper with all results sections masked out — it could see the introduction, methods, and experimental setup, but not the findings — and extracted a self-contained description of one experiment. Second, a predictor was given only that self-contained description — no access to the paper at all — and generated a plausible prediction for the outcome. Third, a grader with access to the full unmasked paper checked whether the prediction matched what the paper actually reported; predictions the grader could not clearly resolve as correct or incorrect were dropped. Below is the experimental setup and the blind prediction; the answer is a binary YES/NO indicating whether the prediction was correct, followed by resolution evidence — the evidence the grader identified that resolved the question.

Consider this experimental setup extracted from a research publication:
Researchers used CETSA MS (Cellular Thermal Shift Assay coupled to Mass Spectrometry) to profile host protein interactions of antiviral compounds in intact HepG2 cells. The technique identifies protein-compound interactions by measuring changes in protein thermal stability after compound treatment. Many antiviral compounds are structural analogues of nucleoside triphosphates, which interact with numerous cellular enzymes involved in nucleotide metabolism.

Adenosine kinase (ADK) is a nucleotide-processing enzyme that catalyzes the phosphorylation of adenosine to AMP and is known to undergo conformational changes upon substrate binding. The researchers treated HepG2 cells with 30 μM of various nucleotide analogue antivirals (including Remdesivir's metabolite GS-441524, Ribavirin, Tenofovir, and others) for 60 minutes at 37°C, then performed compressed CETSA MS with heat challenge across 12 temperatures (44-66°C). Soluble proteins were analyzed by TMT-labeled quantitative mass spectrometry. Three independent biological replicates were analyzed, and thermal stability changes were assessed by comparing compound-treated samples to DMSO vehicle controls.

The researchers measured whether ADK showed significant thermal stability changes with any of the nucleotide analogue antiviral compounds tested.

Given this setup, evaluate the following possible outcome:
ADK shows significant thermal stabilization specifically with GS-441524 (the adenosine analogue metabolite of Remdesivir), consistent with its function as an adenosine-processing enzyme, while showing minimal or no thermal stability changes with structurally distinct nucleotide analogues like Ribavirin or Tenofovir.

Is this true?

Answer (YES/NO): NO